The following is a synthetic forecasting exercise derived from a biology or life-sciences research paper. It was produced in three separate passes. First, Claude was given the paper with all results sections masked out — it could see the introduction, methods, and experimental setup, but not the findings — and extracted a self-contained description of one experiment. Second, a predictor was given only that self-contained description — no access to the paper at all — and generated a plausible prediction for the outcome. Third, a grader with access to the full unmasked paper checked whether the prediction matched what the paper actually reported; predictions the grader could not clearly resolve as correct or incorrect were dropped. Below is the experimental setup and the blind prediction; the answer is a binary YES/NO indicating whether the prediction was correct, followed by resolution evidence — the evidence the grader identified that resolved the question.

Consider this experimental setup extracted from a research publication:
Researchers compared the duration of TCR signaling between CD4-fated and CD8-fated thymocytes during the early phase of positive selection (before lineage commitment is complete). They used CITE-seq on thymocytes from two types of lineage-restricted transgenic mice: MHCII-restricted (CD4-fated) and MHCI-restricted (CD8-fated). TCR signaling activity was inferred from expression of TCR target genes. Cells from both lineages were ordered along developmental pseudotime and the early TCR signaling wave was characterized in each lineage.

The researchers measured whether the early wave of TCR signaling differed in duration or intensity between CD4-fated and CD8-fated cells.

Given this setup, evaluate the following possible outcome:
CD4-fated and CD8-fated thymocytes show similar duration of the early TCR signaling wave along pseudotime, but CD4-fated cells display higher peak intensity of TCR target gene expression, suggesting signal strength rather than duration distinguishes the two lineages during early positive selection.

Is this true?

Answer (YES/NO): NO